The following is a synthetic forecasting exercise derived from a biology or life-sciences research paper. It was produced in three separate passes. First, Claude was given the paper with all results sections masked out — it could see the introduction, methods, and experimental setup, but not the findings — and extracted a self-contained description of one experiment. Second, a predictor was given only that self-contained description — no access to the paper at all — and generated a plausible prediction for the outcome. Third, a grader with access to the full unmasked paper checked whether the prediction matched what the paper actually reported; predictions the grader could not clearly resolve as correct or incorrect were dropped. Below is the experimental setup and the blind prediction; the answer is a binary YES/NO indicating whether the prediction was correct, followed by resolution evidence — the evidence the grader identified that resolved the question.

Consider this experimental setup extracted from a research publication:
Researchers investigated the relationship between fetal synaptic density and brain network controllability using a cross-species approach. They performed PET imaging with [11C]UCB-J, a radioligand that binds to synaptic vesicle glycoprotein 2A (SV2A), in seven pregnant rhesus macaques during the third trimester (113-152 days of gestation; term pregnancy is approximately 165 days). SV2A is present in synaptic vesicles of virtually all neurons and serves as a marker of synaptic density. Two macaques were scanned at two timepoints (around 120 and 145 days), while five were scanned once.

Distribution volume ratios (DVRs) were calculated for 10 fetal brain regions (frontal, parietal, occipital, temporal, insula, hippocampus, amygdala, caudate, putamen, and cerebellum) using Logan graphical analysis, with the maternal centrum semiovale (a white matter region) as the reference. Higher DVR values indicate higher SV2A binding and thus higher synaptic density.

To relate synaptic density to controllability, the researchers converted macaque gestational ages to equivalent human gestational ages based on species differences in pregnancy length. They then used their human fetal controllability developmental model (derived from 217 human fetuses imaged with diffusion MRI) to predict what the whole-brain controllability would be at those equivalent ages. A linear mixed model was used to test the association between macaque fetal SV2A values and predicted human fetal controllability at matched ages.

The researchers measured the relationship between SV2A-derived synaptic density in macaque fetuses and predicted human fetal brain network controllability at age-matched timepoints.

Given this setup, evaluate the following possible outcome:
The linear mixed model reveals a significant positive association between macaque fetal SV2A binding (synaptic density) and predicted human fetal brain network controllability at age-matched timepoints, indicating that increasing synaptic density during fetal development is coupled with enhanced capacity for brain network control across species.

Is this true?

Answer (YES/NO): NO